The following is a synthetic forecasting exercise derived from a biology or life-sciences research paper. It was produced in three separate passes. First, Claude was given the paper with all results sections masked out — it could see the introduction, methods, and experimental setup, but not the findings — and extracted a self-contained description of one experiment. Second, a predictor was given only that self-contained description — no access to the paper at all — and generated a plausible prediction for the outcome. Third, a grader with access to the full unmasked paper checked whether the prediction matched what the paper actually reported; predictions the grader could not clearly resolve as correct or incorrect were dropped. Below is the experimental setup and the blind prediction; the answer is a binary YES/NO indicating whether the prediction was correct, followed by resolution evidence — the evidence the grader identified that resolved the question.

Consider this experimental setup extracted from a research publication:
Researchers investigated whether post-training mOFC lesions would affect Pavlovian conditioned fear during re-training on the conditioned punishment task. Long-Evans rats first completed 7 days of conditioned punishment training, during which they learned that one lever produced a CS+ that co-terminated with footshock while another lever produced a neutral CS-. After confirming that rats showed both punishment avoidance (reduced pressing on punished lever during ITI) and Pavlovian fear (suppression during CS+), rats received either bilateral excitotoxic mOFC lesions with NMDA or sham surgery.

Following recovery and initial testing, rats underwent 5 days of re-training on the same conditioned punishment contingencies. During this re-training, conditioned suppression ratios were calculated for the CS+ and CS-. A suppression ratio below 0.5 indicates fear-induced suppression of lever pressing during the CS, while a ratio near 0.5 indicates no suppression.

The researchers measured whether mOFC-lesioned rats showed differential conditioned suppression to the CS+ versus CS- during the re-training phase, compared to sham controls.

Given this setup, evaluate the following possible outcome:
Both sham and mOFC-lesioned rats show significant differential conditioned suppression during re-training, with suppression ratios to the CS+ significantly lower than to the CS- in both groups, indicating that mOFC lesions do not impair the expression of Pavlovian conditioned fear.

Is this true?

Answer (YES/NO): YES